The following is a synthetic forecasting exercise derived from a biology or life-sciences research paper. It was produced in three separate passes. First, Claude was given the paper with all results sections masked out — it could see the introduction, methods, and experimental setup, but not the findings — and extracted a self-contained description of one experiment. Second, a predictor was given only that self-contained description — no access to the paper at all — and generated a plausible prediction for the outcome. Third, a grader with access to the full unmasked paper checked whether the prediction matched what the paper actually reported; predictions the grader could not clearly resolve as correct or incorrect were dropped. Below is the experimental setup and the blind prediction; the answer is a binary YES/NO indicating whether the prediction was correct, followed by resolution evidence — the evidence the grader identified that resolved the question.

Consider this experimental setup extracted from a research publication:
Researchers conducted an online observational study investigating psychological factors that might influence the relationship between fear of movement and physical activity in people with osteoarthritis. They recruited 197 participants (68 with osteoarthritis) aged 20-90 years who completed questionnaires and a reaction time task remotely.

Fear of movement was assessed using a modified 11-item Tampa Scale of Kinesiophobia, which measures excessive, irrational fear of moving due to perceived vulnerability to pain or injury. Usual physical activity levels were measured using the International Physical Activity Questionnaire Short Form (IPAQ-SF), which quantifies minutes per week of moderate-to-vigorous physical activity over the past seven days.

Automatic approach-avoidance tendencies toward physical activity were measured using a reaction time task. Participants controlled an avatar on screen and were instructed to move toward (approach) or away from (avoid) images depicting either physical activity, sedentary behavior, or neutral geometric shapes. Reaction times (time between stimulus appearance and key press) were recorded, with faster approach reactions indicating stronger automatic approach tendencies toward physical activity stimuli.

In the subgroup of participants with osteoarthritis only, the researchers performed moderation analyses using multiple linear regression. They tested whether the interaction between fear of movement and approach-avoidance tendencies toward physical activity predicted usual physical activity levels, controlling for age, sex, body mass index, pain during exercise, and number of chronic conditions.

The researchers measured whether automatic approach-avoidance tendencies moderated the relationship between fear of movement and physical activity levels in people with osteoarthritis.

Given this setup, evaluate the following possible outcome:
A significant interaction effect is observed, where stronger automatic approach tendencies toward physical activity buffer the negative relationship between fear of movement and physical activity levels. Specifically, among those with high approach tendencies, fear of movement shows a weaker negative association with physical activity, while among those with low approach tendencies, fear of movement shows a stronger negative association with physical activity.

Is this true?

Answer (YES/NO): YES